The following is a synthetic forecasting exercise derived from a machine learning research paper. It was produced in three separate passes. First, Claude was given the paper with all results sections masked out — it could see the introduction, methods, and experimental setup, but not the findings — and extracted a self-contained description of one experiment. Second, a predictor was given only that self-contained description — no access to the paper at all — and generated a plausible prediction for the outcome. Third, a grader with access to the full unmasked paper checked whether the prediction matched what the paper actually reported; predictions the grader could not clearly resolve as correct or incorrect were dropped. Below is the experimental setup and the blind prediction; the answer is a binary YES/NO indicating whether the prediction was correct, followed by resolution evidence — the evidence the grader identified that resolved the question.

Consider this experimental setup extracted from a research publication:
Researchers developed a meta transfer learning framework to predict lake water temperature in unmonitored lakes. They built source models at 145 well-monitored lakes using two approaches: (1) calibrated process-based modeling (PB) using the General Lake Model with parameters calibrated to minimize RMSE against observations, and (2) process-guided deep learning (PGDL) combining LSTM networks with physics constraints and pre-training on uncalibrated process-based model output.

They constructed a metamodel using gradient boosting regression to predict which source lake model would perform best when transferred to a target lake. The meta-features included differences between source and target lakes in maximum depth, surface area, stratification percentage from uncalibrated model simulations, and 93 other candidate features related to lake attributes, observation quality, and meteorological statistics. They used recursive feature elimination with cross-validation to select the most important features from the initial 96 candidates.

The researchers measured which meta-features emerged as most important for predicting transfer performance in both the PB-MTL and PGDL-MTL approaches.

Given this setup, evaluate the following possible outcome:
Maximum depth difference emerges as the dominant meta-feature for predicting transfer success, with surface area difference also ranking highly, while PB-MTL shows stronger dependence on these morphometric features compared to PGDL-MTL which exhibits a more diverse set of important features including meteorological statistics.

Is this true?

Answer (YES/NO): NO